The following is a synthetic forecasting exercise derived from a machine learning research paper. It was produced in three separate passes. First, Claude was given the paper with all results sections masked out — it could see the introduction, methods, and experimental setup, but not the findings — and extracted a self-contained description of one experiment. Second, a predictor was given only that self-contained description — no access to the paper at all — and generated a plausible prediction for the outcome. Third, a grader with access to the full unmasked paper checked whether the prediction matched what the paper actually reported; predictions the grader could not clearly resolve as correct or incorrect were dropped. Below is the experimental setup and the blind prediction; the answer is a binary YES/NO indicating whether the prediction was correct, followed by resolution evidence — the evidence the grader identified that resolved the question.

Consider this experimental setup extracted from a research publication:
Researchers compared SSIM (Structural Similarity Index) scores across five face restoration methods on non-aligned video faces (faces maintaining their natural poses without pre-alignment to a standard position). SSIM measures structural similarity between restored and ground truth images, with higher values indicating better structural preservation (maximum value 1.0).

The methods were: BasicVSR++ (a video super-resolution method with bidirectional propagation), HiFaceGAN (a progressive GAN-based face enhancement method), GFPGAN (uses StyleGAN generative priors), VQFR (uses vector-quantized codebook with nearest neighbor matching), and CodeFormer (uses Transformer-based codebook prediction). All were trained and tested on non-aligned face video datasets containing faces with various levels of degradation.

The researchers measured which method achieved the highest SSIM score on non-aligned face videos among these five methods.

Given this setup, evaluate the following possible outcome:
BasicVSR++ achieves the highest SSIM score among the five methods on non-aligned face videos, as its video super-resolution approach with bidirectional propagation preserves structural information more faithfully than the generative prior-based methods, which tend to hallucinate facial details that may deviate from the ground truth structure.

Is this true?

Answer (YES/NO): NO